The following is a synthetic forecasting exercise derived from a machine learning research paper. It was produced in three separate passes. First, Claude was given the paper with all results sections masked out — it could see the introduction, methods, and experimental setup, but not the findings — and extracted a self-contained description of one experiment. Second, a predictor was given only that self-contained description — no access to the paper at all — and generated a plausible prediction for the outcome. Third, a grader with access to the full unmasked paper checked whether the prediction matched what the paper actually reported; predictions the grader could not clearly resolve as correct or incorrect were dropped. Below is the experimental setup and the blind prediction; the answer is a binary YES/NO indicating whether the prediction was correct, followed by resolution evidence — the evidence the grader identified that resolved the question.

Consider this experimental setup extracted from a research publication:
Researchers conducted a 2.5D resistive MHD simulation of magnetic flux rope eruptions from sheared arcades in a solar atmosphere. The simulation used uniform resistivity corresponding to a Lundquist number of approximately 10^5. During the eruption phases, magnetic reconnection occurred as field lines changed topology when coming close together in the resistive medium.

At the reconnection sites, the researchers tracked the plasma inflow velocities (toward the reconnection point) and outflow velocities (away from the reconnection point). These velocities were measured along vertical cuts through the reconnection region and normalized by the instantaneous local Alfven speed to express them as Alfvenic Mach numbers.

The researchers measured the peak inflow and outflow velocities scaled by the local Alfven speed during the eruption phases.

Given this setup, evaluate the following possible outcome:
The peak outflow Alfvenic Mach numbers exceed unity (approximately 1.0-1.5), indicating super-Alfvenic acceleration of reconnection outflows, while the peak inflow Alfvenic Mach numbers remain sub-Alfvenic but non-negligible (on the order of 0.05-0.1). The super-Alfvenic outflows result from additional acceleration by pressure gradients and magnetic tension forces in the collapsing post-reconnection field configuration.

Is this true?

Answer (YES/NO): NO